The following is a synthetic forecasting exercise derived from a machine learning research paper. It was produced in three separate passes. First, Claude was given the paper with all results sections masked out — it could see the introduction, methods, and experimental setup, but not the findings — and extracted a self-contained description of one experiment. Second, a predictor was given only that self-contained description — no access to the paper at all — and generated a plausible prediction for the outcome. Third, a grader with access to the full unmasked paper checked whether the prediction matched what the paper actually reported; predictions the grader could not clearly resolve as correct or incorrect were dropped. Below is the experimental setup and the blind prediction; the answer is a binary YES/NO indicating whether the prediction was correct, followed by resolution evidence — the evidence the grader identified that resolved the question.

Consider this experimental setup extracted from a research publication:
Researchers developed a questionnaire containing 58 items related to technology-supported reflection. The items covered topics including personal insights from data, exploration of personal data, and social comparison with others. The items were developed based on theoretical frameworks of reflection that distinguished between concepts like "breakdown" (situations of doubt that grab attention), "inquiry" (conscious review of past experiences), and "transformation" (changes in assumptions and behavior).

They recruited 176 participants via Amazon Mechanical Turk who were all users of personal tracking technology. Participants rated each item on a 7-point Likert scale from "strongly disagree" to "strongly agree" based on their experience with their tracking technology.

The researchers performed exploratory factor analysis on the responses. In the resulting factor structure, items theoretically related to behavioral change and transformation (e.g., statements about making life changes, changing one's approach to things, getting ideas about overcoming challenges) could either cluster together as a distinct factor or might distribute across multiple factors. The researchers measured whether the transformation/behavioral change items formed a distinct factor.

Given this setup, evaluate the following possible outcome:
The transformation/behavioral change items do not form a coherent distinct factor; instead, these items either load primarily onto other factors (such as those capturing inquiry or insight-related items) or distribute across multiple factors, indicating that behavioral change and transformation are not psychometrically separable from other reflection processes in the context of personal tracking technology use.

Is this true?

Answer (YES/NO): NO